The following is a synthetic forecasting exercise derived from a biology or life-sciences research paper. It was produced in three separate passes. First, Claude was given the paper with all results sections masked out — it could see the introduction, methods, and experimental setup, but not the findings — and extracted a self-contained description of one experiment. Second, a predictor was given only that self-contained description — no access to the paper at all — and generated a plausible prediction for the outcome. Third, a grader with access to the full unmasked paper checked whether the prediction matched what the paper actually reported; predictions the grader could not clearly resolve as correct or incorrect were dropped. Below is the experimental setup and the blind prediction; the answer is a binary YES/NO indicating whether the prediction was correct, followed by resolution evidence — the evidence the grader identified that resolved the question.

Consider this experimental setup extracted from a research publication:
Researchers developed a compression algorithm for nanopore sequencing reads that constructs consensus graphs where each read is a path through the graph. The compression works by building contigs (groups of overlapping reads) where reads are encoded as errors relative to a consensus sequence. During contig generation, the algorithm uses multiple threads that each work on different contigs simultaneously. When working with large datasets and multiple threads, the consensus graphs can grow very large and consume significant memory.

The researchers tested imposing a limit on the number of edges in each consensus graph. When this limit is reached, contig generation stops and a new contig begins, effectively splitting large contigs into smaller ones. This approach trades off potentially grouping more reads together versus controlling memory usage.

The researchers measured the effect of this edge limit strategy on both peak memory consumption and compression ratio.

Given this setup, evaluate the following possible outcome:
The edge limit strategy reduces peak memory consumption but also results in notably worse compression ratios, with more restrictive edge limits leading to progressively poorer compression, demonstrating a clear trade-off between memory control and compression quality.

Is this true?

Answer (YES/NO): NO